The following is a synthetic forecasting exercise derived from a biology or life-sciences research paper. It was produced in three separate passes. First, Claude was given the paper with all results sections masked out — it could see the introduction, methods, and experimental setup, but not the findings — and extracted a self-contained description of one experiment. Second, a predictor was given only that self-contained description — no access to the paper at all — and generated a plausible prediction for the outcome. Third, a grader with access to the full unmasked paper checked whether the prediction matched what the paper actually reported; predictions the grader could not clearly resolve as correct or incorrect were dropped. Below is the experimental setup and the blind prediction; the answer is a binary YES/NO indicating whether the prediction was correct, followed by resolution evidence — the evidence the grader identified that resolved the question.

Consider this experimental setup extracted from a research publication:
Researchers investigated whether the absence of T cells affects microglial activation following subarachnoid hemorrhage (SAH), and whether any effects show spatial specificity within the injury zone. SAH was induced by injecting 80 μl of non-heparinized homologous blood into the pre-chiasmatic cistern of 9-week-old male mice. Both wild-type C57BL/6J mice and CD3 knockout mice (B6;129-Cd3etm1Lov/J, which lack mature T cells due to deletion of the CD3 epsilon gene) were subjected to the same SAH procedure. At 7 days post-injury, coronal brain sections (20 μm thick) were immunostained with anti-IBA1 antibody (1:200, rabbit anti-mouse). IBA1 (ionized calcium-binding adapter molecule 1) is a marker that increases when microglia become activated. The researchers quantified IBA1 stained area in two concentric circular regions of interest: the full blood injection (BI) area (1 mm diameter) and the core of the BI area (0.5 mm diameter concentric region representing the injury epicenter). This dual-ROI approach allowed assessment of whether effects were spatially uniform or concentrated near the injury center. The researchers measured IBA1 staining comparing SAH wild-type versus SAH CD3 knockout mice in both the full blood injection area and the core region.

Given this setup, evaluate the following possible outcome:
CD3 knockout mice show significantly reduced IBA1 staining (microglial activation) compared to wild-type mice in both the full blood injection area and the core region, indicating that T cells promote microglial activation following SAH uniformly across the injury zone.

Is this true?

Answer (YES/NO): NO